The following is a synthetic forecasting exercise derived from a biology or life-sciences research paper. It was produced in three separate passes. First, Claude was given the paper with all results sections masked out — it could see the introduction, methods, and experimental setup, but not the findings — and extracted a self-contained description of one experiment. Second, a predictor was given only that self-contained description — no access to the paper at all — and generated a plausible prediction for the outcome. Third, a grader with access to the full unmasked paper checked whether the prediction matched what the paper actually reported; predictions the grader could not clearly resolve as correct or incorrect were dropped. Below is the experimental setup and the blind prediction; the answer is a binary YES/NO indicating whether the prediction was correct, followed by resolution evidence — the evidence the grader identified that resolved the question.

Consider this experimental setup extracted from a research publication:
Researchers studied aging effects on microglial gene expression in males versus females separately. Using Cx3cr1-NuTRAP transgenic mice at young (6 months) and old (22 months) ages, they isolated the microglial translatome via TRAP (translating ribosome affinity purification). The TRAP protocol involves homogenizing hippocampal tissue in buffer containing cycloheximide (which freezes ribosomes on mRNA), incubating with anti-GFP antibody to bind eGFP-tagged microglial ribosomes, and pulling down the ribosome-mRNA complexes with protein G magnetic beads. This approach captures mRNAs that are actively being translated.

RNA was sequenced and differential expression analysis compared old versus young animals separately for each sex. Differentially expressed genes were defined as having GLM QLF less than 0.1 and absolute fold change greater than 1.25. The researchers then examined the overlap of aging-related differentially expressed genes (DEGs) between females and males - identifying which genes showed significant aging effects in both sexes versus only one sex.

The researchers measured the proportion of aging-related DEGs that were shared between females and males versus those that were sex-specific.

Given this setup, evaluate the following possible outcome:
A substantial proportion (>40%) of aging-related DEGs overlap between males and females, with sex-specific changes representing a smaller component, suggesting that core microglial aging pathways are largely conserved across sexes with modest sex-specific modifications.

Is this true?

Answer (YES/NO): NO